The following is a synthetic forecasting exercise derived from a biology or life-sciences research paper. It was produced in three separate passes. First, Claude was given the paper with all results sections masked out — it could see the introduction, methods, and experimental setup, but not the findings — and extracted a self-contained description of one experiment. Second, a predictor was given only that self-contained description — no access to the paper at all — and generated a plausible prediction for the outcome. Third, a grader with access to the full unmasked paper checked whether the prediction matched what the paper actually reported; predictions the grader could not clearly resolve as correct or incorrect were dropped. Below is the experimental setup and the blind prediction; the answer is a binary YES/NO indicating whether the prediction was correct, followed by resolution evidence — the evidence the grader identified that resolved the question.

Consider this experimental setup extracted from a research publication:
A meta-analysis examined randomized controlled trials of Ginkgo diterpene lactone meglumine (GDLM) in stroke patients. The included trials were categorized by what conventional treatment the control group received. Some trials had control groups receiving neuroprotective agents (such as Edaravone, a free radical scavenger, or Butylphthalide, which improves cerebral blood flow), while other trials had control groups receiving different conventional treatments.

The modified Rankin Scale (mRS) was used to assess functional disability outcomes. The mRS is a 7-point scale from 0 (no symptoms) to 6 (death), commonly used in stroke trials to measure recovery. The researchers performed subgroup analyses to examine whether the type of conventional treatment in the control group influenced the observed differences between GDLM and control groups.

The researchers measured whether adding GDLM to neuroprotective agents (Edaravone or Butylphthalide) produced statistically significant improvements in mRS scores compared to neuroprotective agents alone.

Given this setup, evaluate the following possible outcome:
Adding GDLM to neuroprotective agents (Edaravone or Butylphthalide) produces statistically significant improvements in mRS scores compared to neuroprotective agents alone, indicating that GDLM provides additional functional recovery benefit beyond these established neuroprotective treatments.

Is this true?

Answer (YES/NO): NO